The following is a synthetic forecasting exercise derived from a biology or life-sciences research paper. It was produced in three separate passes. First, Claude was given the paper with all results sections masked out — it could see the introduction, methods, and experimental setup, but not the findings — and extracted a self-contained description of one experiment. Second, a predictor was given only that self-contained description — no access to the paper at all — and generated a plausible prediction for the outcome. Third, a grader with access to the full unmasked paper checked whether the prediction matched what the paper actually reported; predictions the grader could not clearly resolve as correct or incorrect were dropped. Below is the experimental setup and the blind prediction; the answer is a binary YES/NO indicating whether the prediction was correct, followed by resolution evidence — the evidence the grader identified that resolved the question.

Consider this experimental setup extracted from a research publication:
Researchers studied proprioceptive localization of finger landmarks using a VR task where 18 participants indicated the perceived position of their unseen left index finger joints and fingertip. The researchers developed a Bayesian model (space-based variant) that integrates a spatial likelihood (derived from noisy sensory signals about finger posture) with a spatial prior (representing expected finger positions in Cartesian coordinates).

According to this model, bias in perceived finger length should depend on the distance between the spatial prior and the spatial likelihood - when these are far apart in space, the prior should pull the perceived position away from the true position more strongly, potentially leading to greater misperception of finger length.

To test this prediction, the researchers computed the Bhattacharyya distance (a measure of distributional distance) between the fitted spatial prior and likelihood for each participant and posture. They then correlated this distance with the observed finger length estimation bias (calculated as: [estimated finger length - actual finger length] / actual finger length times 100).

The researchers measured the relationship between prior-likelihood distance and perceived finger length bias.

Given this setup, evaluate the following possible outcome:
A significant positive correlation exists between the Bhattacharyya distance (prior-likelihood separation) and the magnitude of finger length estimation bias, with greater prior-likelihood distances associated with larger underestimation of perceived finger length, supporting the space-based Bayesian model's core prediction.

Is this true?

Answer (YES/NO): YES